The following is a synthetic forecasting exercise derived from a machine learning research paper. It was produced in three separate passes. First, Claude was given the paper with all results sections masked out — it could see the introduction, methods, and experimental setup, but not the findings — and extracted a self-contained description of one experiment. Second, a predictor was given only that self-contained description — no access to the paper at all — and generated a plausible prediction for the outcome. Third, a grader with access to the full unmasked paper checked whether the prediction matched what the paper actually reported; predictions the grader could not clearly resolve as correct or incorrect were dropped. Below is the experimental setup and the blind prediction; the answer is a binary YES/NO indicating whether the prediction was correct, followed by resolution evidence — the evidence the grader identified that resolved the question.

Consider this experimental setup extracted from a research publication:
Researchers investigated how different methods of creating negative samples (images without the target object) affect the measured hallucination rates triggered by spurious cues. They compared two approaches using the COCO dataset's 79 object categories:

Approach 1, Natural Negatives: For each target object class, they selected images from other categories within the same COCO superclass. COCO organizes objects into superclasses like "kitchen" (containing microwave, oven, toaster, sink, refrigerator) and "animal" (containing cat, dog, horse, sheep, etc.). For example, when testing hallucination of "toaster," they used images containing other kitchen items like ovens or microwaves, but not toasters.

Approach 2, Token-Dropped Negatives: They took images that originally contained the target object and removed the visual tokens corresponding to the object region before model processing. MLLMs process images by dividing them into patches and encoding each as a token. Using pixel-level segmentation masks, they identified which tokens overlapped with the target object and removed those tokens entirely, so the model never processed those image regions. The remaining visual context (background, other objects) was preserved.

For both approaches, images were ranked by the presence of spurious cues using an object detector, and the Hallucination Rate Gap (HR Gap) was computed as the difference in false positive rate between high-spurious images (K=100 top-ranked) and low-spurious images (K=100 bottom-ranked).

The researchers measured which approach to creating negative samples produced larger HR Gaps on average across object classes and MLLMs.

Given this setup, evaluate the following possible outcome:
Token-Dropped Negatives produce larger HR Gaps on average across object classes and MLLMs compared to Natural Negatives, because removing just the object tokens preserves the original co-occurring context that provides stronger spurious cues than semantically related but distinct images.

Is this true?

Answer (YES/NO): YES